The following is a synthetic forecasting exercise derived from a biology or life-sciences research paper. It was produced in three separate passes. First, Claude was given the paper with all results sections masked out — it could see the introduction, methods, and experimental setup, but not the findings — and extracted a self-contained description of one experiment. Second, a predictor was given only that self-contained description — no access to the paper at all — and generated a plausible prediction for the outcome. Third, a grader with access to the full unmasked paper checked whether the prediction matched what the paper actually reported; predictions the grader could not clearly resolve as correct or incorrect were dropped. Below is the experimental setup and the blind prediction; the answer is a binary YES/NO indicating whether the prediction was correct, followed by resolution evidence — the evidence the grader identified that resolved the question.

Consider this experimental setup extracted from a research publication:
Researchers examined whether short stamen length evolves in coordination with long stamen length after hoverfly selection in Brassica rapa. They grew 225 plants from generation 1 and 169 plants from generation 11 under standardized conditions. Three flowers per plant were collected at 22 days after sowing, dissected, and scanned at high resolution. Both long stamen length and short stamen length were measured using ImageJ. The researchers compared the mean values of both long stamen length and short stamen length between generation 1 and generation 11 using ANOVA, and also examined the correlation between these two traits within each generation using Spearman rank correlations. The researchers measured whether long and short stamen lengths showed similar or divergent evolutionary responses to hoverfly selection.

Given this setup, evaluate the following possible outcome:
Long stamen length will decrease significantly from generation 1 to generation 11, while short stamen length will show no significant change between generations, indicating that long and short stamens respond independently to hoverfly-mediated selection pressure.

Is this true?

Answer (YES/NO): NO